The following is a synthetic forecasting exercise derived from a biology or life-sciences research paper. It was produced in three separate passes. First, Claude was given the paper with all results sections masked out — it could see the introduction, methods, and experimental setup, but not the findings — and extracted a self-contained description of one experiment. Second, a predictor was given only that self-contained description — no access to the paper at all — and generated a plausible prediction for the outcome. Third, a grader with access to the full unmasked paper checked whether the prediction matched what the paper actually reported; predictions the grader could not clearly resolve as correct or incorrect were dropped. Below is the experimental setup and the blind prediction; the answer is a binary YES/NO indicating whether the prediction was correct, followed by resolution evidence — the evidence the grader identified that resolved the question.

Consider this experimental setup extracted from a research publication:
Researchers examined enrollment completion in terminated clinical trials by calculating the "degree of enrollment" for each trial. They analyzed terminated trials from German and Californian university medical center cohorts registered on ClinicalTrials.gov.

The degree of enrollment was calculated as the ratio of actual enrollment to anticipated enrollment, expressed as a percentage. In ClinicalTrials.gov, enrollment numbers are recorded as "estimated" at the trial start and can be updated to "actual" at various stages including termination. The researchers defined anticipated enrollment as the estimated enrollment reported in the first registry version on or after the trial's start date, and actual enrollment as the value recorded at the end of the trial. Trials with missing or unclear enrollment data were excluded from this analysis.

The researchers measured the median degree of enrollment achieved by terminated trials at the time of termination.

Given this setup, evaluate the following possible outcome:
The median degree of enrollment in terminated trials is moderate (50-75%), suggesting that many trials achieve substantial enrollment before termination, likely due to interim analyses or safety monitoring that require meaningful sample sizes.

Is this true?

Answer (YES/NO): NO